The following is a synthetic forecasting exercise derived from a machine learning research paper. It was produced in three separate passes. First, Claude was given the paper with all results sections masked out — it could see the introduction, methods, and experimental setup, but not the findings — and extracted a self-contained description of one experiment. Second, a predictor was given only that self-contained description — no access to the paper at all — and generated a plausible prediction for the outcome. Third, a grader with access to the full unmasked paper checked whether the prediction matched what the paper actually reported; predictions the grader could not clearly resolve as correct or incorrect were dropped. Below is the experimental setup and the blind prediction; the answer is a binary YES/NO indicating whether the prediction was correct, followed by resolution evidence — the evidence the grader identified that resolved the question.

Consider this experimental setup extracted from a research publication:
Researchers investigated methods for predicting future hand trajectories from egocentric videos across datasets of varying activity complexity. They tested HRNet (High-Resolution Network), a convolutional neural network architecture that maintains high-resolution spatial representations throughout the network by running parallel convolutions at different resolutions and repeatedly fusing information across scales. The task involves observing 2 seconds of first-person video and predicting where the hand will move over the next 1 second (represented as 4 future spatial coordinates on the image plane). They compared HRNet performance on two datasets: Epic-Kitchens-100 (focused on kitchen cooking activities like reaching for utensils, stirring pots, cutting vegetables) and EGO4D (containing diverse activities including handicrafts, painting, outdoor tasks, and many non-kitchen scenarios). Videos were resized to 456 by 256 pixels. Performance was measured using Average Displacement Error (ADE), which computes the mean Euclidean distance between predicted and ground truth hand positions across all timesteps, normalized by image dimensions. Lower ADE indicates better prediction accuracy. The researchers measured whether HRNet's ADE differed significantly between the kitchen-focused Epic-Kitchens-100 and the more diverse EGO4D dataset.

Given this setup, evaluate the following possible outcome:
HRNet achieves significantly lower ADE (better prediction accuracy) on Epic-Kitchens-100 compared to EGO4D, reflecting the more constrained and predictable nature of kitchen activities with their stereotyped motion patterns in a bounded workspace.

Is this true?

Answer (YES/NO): NO